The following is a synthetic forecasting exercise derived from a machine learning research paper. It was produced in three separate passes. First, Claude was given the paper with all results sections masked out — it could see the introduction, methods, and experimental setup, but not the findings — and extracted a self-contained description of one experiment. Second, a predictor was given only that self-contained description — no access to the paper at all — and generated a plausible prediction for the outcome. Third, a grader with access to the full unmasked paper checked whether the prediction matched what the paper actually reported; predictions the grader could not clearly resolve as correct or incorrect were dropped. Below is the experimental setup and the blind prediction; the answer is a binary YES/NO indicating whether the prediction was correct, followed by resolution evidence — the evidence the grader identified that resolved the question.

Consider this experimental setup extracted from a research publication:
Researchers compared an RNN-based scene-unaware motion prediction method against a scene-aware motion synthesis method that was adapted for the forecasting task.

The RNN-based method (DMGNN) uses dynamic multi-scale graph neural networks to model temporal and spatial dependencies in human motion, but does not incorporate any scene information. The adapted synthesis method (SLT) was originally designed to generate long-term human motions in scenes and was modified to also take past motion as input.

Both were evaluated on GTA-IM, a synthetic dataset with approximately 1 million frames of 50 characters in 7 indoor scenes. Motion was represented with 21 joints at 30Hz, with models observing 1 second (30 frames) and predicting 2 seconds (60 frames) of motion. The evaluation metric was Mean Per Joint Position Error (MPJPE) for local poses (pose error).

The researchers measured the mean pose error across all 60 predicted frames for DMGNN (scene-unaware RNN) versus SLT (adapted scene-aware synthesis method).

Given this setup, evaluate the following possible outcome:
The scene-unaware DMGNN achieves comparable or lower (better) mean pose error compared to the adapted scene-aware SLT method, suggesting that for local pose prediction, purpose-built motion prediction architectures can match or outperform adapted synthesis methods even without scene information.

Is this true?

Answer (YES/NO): YES